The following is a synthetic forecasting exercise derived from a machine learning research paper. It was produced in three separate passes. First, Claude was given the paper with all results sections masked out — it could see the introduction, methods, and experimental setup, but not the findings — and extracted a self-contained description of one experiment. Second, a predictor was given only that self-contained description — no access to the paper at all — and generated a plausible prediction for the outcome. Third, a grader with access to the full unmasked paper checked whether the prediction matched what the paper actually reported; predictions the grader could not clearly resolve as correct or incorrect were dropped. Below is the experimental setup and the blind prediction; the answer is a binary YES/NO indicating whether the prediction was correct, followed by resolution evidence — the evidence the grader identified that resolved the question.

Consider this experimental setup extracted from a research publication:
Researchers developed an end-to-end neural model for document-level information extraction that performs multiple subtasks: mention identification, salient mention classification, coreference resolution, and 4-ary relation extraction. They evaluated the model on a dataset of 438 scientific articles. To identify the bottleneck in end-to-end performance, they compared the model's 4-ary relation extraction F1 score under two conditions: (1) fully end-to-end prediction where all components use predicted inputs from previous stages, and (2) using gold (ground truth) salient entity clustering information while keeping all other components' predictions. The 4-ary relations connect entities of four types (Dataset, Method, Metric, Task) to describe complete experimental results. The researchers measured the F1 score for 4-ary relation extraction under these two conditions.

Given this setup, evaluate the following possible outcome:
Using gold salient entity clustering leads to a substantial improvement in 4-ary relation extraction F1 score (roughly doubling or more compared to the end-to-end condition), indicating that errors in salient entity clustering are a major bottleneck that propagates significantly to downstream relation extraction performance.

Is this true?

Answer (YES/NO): YES